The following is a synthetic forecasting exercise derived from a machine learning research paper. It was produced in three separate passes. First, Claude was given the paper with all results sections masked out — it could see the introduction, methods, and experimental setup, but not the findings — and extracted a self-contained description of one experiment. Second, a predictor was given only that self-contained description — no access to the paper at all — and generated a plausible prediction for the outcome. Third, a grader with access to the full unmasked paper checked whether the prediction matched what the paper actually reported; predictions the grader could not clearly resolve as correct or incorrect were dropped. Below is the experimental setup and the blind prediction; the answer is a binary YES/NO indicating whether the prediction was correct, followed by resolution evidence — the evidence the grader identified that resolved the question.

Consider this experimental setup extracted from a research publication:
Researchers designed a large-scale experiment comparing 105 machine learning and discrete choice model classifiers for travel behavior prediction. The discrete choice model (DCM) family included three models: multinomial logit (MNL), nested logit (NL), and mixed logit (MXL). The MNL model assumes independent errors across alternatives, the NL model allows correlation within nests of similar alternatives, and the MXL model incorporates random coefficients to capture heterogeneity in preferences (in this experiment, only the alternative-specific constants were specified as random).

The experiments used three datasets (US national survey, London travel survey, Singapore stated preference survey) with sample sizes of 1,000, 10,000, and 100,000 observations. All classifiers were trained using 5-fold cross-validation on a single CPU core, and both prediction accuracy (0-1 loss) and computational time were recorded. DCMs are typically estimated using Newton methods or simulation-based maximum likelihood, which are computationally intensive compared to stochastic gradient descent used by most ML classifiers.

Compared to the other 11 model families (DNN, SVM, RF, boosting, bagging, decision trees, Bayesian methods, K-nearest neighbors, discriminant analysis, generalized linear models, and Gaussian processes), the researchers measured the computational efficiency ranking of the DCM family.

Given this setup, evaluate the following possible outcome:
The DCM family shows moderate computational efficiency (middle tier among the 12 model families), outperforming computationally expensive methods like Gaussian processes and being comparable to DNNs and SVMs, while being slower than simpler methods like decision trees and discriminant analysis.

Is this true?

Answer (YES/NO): NO